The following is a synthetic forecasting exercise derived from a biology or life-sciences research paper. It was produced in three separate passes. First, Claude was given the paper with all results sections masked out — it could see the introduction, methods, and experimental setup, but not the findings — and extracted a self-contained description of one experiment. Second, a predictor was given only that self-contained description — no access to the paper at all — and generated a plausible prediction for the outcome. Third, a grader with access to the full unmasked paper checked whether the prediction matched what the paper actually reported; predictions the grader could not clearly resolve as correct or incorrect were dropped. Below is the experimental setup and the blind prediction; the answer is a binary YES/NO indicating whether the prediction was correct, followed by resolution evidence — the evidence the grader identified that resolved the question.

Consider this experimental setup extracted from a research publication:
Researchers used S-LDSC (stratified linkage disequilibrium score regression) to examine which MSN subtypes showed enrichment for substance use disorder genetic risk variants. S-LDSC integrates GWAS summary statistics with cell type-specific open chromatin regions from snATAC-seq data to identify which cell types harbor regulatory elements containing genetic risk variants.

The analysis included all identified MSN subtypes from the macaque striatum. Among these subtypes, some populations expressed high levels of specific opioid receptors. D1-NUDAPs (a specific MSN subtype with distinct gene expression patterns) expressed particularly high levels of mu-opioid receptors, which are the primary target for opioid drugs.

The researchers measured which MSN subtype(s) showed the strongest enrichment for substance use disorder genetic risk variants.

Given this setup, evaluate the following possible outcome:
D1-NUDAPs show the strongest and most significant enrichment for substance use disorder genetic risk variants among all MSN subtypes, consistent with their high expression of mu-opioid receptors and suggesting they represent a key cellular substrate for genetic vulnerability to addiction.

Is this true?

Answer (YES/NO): YES